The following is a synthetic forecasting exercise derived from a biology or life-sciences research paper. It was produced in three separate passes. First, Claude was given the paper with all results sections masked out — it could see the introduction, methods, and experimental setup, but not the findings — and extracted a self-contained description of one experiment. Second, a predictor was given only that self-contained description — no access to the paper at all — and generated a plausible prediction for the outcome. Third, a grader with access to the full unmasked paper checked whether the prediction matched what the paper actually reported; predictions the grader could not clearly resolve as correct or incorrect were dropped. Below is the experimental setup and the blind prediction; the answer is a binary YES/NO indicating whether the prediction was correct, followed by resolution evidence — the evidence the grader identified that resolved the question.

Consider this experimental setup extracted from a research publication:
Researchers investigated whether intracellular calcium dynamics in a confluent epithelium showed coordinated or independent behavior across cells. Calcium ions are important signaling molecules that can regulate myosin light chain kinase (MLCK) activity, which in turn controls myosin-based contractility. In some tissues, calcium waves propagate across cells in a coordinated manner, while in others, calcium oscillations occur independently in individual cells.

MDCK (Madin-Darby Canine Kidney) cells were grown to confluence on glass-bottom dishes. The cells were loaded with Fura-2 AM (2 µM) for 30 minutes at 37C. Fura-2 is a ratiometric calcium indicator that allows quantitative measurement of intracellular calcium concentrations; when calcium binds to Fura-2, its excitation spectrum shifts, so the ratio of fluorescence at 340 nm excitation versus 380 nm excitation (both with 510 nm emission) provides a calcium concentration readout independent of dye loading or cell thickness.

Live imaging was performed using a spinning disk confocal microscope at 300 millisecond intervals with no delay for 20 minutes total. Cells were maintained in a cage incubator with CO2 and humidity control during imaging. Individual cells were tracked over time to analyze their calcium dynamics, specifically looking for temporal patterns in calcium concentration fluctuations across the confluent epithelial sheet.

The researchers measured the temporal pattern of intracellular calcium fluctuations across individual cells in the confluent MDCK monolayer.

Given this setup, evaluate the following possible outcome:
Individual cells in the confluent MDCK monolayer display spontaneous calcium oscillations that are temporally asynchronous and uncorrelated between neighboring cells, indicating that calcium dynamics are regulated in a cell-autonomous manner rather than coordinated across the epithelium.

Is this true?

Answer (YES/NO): YES